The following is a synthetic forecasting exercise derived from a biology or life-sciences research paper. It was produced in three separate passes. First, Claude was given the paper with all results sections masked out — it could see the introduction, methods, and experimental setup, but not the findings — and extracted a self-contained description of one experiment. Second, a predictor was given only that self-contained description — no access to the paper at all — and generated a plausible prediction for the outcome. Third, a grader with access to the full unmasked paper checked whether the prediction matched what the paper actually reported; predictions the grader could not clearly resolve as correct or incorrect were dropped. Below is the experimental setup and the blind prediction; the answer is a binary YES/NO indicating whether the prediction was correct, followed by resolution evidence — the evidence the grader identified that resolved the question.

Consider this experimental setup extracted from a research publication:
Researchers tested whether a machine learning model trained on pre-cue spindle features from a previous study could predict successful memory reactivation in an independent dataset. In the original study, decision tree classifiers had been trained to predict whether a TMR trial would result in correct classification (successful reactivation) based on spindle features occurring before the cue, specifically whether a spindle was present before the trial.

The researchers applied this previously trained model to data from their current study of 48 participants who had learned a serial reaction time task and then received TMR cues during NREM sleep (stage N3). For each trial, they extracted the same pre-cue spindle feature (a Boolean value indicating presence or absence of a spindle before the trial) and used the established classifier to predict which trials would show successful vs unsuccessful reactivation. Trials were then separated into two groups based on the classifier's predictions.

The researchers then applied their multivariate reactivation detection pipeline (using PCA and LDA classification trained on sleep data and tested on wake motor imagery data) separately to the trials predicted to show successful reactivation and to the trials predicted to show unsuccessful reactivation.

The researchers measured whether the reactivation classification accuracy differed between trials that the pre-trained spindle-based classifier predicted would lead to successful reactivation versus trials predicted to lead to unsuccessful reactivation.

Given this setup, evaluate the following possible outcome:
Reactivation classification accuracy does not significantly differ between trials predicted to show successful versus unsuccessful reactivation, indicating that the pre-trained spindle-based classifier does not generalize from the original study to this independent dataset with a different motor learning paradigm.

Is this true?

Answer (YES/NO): NO